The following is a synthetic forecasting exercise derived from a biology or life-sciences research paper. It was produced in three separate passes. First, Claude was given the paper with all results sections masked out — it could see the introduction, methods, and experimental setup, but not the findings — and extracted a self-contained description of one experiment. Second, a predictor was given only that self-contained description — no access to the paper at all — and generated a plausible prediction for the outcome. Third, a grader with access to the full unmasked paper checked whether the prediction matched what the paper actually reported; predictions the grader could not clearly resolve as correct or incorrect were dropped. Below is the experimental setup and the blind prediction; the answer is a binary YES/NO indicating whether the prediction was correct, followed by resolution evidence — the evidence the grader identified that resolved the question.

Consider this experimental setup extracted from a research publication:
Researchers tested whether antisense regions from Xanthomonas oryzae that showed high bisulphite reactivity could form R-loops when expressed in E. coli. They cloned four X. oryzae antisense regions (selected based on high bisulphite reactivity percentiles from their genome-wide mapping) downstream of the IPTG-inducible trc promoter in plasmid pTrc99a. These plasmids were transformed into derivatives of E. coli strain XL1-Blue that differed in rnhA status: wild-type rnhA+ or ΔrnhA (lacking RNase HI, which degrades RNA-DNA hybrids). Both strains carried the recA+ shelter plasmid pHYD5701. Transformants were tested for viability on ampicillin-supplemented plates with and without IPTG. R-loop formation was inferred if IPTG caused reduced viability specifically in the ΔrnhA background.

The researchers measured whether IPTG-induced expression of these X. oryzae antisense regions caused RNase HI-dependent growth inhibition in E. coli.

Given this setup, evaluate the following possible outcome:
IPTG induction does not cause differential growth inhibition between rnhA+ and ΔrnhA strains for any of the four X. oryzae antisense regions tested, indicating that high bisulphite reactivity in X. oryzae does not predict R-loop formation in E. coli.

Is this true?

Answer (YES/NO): NO